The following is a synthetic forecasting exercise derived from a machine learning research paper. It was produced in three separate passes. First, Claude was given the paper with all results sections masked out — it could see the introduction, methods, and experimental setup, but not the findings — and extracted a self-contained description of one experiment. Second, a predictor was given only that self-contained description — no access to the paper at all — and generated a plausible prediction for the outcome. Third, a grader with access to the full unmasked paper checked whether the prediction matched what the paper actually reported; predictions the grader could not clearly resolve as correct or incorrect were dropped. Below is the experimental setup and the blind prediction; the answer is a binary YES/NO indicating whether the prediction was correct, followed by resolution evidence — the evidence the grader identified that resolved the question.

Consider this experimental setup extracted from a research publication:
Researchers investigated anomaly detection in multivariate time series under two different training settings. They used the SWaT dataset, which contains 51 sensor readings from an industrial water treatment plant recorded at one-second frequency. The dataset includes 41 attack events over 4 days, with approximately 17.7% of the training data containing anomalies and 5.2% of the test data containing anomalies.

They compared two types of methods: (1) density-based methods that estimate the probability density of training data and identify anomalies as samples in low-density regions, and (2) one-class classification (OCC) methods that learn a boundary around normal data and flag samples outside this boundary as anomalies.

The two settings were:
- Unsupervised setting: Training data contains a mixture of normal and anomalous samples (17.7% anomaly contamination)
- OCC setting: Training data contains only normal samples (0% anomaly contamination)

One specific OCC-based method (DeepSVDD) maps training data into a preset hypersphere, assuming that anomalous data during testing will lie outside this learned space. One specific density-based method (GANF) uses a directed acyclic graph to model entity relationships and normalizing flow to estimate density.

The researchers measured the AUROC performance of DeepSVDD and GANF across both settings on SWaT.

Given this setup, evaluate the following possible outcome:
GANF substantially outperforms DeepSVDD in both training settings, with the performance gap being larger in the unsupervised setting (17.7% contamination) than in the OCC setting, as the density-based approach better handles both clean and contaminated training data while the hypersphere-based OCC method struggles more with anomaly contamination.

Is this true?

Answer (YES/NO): NO